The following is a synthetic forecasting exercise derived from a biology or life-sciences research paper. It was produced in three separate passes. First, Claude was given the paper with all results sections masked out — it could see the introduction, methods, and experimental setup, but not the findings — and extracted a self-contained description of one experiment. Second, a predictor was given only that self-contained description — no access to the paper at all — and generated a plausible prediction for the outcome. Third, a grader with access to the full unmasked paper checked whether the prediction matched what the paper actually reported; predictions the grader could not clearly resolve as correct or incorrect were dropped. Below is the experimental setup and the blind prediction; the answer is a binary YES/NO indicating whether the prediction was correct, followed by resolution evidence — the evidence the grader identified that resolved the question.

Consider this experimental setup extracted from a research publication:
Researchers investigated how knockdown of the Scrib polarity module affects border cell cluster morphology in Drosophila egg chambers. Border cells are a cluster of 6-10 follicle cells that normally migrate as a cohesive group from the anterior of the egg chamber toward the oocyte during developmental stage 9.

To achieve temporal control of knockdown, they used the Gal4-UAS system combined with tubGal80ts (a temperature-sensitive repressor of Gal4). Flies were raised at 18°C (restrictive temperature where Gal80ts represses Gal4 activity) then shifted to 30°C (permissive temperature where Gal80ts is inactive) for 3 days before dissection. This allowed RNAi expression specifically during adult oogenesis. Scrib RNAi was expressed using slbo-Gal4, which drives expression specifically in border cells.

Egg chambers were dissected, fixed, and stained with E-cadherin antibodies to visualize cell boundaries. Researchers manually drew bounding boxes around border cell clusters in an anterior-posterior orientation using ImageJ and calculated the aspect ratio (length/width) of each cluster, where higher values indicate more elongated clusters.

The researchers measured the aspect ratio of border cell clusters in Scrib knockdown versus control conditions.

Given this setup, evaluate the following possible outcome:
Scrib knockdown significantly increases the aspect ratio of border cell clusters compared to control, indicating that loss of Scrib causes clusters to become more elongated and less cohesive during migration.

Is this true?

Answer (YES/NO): YES